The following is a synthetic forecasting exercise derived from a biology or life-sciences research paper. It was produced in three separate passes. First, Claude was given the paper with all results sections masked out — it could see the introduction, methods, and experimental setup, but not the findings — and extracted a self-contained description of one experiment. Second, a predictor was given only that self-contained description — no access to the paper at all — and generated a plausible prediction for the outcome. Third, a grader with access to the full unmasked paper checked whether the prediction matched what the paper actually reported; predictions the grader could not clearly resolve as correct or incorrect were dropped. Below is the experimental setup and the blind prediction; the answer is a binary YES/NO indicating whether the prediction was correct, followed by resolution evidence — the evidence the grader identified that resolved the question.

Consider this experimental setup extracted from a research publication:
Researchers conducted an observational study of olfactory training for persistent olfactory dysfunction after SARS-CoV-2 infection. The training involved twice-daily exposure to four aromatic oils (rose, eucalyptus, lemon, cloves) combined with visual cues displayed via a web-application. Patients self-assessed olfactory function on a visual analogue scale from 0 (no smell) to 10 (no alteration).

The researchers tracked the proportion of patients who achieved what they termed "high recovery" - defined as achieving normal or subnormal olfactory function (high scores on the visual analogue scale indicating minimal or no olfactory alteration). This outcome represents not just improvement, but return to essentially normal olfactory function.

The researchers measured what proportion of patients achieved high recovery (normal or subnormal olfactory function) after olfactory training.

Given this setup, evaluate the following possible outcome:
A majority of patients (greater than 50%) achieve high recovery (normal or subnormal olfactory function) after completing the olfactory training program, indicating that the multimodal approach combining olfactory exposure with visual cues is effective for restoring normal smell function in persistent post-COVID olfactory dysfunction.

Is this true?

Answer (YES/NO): NO